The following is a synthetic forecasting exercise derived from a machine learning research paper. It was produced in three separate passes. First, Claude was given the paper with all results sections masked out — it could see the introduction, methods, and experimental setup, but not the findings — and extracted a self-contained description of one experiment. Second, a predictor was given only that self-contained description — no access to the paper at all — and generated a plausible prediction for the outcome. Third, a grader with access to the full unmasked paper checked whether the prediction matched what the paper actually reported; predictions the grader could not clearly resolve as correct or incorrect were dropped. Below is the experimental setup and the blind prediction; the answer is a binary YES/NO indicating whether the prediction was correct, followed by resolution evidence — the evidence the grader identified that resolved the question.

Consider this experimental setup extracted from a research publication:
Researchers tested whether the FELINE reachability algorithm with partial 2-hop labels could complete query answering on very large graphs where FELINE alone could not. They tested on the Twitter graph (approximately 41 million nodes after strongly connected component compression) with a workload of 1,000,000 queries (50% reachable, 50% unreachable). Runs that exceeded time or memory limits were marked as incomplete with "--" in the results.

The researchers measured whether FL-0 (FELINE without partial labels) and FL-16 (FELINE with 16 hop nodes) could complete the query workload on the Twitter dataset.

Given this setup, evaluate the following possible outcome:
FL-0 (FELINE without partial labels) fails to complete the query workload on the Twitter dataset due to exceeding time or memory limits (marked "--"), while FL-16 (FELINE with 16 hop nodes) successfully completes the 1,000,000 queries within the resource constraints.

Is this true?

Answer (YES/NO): YES